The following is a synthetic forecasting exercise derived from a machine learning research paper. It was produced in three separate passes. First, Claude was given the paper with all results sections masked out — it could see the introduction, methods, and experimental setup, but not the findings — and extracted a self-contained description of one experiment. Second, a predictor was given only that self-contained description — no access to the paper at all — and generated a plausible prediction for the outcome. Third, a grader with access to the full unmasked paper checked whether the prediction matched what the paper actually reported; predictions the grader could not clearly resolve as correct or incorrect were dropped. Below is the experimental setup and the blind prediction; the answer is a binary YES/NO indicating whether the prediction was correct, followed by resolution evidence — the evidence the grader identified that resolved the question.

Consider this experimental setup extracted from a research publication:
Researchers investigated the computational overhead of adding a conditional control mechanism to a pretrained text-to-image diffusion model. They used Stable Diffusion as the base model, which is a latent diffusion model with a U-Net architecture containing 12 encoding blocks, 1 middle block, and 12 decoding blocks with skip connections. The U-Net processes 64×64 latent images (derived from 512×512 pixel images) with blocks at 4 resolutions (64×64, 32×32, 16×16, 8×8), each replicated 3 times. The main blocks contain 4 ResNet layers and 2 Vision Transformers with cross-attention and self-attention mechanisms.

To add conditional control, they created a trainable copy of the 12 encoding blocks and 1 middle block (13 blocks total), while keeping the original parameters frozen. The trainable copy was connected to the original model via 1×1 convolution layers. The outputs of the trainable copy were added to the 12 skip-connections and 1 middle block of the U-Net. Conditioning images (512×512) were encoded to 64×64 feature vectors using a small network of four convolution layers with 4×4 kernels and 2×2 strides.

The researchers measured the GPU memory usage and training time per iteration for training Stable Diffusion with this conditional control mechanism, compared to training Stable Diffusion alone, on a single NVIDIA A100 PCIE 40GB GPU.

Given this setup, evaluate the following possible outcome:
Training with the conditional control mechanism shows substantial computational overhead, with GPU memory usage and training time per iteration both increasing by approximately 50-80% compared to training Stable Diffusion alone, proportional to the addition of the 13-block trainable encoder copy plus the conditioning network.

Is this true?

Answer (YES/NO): NO